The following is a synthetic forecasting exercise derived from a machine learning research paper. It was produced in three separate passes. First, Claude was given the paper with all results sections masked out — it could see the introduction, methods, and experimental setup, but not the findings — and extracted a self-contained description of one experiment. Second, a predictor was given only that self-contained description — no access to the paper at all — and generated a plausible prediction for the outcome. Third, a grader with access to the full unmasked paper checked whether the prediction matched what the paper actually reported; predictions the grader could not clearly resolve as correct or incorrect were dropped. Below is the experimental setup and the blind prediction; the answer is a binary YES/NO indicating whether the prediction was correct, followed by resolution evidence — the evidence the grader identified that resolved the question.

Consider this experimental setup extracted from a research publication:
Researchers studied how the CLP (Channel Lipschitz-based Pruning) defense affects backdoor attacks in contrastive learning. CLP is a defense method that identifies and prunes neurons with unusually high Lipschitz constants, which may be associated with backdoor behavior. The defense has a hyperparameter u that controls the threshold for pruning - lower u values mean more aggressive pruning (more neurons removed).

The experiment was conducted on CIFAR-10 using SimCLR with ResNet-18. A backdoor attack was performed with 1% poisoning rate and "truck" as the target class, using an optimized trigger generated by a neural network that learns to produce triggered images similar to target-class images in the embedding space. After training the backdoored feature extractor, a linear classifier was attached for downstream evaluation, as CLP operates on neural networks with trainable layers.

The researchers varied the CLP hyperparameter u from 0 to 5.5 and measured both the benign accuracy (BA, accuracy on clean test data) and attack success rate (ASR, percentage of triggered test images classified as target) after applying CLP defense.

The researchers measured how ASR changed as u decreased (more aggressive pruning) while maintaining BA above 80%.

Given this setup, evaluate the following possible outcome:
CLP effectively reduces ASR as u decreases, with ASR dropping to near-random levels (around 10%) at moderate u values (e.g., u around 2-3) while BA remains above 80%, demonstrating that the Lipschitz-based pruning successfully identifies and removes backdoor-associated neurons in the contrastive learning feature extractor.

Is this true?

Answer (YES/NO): NO